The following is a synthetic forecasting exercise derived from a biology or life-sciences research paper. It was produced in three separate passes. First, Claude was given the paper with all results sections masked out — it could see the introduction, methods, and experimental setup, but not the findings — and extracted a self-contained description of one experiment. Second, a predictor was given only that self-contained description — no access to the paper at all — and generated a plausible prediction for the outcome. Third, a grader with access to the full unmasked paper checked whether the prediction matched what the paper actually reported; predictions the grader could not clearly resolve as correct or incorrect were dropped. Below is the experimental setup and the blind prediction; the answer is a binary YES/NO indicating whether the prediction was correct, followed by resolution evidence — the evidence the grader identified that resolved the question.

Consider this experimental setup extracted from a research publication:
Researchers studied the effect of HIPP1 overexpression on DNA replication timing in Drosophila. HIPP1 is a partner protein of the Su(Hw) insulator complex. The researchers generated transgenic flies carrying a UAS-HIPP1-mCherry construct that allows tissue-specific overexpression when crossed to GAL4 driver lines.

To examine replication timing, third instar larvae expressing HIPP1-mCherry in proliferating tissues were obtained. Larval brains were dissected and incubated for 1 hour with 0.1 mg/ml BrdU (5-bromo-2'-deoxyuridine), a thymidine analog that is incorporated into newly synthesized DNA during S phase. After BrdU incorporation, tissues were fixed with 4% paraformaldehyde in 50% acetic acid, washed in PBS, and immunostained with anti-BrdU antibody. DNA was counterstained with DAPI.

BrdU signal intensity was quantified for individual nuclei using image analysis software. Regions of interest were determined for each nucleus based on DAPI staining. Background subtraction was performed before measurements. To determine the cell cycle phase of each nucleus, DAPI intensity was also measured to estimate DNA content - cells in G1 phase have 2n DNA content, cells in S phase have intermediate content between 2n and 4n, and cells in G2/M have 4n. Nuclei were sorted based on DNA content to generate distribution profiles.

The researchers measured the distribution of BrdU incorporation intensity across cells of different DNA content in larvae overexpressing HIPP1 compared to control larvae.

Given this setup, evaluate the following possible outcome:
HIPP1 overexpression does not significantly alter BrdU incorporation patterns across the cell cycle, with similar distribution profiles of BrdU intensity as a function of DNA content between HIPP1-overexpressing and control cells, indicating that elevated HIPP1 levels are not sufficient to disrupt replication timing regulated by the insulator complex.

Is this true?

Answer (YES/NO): NO